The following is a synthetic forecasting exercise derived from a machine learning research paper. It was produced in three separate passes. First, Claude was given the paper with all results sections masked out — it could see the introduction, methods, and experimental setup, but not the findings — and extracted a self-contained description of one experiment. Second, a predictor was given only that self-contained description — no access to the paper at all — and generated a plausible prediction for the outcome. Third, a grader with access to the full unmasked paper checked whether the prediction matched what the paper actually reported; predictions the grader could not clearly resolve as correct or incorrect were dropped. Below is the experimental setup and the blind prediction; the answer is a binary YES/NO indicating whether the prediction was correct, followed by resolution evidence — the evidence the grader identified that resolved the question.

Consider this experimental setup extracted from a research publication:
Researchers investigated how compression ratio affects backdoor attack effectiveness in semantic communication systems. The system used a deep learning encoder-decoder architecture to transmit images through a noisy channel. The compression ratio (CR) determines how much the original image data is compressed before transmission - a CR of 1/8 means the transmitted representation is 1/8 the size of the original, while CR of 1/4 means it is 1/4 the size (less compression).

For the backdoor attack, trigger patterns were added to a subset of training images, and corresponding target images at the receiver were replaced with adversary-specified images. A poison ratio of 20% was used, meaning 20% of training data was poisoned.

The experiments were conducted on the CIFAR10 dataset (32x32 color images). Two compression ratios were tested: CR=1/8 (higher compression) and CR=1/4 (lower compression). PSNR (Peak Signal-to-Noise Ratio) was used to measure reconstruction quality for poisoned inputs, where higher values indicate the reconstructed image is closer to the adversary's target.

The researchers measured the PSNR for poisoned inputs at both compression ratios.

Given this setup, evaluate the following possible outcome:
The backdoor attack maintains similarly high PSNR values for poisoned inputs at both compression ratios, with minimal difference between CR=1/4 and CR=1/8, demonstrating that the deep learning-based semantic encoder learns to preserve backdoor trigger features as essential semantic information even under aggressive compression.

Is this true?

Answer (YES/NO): NO